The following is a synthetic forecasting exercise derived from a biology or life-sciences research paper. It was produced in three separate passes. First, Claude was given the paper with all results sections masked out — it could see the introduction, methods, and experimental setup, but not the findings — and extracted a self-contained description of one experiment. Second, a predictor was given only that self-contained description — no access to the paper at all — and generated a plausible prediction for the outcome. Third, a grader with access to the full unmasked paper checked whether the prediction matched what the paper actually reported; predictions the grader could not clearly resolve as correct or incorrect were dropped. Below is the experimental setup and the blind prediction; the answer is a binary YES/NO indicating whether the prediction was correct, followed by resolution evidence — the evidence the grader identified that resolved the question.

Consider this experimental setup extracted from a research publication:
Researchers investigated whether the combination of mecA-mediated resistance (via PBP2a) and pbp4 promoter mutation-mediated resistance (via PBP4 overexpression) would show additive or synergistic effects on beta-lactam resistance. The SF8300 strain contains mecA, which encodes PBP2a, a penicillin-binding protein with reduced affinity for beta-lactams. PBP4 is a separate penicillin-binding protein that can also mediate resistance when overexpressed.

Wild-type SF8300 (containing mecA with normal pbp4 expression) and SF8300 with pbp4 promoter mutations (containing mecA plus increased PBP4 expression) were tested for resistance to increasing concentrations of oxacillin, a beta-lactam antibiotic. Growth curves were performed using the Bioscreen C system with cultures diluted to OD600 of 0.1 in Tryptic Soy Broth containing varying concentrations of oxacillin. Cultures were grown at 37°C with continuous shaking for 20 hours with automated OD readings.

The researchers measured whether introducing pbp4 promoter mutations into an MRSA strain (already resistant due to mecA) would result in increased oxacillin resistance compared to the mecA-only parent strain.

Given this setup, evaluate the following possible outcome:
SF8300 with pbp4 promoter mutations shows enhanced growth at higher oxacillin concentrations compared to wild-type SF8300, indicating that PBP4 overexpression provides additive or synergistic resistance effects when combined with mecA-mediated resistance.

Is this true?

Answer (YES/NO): YES